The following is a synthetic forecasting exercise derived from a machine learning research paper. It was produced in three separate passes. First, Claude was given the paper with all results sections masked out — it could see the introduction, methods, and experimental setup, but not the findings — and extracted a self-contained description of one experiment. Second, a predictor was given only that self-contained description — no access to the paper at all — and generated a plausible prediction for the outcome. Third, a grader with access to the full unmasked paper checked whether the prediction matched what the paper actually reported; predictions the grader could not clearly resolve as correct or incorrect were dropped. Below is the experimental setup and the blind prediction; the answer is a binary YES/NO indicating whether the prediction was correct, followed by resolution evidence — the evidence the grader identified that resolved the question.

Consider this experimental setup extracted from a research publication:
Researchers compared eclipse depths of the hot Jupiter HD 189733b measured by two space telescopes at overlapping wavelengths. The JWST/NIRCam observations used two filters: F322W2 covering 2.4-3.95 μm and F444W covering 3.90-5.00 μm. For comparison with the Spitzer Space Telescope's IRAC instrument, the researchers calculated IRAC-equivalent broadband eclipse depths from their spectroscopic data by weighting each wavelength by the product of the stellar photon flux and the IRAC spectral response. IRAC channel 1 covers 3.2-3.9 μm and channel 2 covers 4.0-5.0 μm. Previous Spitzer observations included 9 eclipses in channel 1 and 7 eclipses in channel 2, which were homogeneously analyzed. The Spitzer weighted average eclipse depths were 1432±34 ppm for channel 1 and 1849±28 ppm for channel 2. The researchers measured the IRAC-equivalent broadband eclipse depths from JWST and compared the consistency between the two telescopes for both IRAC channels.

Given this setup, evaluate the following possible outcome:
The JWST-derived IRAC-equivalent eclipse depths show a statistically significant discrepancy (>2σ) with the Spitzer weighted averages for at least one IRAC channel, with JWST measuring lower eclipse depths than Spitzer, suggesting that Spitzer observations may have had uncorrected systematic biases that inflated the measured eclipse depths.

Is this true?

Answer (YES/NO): YES